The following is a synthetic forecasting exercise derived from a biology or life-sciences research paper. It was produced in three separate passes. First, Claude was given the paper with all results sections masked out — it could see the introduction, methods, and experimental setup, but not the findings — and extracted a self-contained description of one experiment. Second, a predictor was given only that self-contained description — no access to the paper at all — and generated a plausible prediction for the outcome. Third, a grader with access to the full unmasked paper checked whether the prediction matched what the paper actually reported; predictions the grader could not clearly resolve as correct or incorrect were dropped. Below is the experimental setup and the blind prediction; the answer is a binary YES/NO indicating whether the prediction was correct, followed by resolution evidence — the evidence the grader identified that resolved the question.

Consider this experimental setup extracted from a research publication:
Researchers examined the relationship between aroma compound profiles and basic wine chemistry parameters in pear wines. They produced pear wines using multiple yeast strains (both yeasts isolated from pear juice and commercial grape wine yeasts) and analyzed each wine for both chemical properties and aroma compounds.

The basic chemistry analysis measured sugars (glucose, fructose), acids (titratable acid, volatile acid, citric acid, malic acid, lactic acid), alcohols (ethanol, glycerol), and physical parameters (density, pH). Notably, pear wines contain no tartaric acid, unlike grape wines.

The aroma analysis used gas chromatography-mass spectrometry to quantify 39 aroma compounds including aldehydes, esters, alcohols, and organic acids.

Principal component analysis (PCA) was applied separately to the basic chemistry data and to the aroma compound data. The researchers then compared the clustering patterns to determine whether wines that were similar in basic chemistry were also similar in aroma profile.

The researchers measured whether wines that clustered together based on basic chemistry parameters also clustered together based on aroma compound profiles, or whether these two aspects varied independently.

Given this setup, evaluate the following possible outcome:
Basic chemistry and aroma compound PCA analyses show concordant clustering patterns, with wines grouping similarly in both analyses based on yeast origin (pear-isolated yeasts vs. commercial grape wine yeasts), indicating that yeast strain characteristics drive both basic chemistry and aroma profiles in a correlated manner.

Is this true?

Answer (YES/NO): YES